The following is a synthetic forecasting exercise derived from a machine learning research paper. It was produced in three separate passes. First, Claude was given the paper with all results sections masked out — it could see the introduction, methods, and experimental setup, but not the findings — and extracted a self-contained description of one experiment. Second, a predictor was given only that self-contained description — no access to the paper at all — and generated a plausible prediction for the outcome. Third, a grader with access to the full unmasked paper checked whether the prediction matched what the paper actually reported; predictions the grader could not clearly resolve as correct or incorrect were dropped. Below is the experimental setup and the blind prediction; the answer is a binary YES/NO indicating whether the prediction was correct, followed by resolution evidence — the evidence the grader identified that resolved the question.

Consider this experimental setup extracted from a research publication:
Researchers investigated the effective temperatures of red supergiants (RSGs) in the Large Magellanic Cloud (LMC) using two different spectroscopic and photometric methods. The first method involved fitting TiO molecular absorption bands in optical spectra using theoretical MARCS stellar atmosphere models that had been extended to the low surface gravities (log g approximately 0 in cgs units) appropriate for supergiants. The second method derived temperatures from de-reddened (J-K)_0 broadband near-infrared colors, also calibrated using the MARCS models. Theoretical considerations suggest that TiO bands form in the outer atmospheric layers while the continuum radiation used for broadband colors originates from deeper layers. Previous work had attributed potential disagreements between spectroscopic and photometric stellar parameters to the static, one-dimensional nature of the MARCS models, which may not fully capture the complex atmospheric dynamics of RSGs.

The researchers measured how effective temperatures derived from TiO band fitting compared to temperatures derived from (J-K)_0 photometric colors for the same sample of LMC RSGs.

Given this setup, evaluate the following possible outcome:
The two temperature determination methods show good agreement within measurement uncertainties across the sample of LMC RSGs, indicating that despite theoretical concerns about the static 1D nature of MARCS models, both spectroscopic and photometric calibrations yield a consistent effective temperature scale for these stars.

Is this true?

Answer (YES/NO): NO